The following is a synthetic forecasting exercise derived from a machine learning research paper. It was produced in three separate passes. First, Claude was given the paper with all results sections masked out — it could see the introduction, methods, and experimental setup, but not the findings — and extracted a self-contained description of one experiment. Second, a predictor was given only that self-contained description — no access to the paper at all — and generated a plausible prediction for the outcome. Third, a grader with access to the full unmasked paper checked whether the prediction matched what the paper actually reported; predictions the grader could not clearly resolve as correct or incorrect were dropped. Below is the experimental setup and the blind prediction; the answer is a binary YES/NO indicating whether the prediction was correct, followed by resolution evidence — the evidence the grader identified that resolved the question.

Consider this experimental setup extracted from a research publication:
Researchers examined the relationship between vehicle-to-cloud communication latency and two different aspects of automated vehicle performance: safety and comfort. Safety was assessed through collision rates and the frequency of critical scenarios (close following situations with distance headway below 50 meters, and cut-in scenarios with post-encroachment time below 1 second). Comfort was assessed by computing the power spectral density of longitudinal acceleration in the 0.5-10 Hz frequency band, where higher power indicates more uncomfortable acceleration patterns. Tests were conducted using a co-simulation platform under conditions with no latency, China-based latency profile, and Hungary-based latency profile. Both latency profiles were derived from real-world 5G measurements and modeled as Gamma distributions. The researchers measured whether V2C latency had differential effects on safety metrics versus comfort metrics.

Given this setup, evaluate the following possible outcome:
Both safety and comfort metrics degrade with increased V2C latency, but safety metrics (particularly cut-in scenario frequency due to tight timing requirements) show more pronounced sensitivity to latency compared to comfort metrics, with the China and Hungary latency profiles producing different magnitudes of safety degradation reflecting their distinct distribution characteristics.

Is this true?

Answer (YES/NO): NO